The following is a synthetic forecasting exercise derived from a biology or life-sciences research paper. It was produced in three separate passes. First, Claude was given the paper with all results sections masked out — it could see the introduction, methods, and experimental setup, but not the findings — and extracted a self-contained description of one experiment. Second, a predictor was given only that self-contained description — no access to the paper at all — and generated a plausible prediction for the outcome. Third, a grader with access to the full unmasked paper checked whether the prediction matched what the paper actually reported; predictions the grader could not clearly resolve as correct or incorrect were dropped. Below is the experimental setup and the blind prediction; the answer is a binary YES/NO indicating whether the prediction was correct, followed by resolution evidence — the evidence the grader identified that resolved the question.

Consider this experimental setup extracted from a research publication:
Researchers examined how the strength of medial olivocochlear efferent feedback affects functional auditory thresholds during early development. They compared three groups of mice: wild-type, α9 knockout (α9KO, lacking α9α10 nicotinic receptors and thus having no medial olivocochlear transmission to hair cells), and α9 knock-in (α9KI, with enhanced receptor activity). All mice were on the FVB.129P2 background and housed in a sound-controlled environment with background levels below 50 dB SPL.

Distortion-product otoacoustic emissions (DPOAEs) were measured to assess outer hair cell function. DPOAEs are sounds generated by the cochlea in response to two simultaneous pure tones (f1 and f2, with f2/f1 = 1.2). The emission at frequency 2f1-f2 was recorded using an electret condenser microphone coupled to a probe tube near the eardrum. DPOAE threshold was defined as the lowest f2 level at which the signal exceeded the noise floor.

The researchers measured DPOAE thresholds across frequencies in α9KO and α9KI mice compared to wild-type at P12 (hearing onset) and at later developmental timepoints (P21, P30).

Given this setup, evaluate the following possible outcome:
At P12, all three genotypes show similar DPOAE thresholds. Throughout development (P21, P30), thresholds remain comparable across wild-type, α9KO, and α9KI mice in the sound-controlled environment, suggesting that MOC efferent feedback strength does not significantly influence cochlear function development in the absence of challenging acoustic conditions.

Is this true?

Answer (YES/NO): NO